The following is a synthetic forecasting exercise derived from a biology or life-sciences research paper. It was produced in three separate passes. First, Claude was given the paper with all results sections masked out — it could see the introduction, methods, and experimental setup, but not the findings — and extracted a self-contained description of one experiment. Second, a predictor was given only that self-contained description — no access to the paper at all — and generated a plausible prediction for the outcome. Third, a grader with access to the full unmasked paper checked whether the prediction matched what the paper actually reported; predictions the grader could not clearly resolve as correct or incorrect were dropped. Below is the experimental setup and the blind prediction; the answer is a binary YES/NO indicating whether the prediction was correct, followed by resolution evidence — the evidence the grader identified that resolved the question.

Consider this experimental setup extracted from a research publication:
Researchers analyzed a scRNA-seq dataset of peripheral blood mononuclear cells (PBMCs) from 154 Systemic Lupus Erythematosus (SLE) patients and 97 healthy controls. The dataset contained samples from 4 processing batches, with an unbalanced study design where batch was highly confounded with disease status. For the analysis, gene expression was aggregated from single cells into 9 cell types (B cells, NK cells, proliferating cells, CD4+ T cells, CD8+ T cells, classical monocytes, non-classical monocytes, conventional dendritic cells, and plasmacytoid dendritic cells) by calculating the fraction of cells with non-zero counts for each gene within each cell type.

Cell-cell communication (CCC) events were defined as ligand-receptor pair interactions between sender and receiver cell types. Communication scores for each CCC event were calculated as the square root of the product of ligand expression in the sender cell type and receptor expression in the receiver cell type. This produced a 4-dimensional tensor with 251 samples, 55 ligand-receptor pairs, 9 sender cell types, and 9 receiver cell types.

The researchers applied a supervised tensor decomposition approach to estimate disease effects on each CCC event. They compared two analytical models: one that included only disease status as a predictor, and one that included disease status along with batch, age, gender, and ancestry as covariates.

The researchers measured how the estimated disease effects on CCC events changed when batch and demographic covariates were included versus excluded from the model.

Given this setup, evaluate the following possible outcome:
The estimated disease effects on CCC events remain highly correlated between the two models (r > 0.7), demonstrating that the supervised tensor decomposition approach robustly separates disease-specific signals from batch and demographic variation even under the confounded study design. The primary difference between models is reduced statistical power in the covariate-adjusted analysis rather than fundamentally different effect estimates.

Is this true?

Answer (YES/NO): NO